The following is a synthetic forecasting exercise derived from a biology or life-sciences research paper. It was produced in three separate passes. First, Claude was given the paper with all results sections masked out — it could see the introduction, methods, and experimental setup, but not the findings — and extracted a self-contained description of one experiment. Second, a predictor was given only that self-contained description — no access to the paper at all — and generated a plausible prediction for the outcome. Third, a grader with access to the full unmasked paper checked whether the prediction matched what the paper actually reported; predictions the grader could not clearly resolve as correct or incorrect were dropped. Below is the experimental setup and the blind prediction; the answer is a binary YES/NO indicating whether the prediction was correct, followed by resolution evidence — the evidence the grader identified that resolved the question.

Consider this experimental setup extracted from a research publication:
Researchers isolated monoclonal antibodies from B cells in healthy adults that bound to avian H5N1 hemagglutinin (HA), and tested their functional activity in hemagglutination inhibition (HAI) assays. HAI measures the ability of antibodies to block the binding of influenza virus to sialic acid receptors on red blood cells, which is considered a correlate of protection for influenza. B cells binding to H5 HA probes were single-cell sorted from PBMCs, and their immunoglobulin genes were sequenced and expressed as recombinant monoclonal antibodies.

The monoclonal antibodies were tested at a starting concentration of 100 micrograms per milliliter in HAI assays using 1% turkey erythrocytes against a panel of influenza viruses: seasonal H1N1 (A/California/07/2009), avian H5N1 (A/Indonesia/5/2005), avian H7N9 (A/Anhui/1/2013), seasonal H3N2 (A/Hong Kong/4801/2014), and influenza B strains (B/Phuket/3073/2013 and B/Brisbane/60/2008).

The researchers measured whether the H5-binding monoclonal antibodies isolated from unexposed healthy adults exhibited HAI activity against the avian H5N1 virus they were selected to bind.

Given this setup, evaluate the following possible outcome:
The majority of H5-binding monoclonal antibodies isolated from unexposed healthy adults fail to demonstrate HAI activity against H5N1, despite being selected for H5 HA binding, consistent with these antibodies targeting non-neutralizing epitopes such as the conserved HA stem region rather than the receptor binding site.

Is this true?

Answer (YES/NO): YES